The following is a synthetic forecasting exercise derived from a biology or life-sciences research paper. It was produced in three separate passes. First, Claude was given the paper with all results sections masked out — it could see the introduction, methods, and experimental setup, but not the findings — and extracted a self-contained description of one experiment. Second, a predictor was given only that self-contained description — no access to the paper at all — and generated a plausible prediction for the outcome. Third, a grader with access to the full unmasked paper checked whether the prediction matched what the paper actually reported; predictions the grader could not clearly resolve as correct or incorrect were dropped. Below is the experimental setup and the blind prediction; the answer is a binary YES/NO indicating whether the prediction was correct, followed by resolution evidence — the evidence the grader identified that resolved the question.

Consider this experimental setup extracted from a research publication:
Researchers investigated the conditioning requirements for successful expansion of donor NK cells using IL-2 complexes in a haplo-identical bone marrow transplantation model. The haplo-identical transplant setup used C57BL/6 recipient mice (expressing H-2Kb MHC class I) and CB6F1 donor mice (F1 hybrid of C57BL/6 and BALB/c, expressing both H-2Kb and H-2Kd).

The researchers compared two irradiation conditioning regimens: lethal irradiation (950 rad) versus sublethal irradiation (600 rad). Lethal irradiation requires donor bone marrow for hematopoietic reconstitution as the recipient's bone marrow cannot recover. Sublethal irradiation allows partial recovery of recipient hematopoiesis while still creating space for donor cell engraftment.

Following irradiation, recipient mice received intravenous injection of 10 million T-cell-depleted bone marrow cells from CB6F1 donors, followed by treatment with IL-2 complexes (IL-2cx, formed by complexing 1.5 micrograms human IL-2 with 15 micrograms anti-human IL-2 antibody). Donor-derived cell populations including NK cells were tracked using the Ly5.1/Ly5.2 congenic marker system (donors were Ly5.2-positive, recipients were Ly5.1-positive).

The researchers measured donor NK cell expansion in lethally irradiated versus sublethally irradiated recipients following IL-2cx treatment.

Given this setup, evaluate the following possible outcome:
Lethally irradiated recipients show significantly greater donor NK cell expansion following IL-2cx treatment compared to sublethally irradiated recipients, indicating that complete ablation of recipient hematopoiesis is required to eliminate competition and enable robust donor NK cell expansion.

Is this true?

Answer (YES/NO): YES